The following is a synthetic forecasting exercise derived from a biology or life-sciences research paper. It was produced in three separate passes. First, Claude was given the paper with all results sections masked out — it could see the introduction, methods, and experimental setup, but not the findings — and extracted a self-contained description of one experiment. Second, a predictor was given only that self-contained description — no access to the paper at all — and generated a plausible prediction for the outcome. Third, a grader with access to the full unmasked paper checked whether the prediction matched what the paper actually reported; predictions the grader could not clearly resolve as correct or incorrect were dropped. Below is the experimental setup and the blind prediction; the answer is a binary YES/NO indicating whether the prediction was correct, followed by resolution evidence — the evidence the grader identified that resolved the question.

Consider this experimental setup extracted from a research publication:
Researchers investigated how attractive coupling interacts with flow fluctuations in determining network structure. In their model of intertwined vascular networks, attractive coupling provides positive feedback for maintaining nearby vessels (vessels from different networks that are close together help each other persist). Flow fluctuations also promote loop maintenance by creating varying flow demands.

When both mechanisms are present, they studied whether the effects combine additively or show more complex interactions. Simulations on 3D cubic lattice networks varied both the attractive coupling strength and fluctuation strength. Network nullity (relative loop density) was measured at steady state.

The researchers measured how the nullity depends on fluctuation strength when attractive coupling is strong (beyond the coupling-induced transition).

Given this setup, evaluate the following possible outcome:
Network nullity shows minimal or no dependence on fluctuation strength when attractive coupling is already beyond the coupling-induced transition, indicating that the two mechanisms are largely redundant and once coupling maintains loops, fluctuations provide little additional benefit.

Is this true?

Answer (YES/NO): NO